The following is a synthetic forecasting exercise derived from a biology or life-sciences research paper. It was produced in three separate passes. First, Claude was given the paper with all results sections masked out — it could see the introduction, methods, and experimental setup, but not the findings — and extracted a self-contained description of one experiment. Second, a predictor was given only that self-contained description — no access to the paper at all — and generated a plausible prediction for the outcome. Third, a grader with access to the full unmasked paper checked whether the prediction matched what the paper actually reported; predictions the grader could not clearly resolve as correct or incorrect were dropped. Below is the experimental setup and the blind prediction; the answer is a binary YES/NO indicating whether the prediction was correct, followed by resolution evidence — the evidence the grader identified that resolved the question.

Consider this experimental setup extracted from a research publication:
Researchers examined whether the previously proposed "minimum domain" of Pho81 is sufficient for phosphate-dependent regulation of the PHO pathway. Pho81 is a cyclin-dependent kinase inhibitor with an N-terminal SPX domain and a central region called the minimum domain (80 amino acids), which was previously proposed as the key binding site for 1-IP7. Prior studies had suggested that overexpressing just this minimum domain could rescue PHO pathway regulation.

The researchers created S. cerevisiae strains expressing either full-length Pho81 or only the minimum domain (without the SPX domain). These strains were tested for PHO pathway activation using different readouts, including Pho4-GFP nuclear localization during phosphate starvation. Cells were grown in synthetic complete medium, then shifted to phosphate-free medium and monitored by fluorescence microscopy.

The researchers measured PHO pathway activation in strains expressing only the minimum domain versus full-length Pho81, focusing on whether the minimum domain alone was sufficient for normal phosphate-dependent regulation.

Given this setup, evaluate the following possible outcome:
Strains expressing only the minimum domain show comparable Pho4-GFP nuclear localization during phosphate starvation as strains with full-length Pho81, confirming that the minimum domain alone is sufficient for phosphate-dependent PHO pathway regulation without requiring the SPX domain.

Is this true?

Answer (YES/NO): NO